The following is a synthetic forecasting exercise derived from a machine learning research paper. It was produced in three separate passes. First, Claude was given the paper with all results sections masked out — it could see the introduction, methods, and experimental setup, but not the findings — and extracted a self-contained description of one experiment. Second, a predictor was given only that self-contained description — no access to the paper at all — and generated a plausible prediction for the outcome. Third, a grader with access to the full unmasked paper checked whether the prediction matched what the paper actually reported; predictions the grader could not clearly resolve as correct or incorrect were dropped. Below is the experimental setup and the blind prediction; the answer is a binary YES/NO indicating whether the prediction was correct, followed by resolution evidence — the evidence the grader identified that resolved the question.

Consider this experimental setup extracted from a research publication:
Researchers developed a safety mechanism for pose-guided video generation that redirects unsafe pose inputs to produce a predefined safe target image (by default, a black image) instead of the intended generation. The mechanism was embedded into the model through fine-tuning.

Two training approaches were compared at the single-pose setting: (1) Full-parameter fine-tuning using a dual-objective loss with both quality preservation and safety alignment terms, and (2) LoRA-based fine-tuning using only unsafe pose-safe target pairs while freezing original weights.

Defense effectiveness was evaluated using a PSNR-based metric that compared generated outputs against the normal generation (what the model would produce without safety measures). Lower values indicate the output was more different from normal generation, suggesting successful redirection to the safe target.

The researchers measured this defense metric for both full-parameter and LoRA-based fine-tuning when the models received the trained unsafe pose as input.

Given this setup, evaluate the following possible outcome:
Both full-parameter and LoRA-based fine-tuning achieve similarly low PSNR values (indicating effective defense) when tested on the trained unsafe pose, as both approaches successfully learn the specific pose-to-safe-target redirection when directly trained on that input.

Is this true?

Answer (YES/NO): YES